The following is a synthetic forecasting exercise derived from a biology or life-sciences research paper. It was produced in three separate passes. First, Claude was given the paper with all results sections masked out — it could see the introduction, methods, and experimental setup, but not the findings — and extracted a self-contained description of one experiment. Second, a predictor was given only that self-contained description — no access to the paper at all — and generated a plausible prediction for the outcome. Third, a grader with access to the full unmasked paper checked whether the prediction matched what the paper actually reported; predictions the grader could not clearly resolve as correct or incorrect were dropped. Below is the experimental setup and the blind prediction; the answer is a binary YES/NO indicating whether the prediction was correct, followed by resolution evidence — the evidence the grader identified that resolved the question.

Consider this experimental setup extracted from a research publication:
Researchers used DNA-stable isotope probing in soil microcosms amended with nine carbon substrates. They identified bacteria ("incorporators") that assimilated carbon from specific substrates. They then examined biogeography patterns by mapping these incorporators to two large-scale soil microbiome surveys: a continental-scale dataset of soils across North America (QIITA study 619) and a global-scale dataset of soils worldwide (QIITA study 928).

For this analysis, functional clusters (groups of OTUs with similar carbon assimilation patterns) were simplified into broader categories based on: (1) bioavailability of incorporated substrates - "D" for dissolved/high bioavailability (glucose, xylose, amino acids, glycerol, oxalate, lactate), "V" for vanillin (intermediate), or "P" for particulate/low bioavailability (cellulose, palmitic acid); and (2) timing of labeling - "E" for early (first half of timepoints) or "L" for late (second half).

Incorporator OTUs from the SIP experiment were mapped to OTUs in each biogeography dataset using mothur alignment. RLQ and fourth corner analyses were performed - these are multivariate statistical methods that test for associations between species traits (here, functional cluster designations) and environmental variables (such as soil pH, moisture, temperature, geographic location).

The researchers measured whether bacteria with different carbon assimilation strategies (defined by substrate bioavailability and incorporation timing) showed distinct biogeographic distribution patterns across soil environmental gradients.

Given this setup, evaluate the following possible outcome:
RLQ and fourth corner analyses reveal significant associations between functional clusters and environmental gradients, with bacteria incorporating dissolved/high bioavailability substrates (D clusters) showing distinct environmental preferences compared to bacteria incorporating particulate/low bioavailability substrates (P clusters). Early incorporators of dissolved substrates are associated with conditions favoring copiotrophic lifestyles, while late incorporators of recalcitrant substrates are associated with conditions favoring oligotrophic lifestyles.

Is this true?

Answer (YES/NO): NO